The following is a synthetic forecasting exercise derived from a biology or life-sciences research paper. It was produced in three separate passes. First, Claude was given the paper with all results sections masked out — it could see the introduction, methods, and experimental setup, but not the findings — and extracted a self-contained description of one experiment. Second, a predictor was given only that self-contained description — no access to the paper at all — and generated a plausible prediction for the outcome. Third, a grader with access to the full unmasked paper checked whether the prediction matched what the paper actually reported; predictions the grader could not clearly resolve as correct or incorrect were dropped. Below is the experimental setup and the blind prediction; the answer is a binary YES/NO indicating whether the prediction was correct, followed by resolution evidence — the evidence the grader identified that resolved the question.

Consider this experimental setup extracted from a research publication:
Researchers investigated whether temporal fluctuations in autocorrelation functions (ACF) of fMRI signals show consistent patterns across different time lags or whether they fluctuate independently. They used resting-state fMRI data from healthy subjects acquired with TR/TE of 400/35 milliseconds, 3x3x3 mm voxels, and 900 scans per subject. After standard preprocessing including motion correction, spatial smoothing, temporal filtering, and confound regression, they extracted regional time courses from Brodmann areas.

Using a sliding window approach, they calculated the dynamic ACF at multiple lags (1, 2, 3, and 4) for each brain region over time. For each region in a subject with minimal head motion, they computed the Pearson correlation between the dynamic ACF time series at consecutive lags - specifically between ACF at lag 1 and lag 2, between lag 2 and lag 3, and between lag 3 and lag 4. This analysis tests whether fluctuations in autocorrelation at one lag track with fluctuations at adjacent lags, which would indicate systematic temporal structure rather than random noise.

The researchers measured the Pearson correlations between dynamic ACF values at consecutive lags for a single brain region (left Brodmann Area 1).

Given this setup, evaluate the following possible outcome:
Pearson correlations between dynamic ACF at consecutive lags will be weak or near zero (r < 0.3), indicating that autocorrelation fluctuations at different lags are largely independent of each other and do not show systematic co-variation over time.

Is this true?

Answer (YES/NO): NO